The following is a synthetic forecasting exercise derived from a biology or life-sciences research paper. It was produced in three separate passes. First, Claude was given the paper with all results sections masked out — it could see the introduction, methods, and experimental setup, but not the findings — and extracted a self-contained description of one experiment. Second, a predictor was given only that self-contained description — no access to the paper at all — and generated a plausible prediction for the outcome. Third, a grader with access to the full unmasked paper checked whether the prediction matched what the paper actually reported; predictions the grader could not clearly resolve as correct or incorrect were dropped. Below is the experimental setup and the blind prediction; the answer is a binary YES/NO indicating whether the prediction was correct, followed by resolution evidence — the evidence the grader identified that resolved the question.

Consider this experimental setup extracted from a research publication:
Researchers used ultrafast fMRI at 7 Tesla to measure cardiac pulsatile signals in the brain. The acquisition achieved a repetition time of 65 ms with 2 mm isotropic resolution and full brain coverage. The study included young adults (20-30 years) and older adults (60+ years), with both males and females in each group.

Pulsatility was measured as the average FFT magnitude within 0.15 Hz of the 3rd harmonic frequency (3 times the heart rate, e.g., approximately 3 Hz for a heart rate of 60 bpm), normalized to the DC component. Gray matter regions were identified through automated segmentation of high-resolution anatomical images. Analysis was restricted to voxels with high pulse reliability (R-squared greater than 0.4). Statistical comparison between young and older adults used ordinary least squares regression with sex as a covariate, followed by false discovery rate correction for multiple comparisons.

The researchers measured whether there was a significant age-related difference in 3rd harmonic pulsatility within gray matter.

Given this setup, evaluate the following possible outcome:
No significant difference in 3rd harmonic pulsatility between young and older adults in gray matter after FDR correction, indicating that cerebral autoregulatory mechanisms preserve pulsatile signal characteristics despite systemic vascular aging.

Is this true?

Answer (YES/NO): YES